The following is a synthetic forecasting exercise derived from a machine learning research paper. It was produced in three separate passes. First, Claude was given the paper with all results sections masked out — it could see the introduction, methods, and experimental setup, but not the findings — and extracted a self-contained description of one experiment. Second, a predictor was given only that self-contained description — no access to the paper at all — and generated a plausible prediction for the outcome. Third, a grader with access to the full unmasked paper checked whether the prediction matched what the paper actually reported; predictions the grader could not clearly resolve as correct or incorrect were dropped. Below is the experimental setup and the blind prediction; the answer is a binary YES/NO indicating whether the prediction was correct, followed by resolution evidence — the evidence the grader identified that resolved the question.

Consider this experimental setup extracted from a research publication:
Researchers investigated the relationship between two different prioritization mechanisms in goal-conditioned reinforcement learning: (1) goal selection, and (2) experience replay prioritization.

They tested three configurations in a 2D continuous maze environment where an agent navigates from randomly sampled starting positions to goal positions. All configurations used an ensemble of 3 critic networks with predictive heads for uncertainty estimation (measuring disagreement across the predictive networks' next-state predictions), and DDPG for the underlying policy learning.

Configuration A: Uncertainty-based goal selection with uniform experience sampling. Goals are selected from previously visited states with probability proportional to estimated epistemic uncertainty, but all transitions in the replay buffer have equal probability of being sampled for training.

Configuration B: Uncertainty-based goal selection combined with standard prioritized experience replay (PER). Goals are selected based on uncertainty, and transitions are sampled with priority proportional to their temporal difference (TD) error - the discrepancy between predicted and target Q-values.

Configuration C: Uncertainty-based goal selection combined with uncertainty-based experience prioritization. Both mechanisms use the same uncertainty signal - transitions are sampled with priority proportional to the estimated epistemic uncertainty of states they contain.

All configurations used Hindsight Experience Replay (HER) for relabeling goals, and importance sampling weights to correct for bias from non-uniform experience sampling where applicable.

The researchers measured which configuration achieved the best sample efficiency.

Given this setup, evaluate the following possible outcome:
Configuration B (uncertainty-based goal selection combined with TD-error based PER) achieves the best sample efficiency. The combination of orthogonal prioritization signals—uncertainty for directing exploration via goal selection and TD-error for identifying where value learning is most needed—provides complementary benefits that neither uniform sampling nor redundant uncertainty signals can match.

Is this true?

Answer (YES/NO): NO